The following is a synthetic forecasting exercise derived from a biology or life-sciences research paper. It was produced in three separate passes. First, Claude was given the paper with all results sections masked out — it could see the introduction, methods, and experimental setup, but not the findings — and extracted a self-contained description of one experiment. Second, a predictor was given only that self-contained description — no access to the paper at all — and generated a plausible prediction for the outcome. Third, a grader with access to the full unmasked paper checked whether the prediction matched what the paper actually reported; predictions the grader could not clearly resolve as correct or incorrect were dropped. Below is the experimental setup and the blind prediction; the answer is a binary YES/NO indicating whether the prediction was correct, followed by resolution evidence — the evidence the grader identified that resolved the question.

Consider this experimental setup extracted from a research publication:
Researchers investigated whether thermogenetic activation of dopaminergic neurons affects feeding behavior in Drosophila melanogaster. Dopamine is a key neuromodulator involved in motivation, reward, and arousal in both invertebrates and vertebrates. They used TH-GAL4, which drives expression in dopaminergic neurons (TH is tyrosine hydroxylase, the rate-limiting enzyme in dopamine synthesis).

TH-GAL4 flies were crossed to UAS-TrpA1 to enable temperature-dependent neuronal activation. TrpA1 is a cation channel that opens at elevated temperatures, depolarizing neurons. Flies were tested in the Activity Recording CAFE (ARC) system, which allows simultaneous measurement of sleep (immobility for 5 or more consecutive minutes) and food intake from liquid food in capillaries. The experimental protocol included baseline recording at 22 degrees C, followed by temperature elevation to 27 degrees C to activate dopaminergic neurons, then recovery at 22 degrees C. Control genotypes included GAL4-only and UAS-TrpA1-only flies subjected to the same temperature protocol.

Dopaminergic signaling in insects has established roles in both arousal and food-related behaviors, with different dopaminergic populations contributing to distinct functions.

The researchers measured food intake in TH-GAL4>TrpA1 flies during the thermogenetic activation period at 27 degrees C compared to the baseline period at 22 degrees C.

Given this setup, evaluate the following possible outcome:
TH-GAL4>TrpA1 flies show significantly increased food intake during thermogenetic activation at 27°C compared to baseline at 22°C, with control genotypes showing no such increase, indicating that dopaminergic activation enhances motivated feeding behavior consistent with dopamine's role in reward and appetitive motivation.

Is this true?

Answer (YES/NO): NO